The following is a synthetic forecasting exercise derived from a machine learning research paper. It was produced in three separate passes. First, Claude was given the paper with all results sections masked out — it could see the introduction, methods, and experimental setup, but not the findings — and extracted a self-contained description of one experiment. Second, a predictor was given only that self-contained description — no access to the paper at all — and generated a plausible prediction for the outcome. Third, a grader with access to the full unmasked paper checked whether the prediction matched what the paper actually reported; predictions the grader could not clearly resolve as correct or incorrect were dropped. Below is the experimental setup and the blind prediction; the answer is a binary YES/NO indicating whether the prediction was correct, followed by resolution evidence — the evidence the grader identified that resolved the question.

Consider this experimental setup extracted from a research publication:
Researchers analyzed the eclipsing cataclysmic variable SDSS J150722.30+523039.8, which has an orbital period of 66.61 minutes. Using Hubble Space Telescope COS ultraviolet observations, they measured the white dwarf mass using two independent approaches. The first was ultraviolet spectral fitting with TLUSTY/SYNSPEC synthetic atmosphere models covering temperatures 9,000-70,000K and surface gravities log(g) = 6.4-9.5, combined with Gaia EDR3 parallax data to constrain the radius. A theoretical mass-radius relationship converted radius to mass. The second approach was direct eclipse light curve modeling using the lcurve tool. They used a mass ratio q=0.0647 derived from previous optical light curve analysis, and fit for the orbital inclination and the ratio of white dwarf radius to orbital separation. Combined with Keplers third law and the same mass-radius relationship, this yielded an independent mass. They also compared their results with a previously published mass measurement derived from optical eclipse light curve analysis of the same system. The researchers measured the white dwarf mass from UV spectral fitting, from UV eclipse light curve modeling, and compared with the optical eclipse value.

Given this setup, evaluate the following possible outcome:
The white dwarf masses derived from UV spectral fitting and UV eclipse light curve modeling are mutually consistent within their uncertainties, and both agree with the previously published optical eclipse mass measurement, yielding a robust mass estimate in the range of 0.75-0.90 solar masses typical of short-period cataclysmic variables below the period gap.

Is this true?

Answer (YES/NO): YES